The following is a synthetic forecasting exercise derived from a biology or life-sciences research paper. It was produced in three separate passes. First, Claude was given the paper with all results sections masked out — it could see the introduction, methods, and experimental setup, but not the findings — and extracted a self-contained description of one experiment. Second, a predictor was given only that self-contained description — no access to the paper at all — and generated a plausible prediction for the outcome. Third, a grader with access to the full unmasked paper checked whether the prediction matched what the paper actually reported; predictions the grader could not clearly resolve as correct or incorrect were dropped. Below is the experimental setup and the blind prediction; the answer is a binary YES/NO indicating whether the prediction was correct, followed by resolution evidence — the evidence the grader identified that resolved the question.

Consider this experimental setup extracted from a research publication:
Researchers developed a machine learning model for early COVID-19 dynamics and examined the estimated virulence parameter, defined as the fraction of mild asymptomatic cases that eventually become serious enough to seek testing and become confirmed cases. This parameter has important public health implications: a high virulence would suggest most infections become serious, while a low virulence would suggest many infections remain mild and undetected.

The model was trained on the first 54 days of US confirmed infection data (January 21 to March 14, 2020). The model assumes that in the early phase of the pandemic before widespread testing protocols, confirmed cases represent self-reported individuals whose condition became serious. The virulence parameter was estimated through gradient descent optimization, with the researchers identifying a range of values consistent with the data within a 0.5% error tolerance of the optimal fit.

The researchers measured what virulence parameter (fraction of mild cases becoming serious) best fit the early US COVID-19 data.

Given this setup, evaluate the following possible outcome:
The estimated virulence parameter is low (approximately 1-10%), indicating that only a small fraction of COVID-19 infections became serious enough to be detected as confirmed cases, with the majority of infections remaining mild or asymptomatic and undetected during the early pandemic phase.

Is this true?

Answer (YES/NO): NO